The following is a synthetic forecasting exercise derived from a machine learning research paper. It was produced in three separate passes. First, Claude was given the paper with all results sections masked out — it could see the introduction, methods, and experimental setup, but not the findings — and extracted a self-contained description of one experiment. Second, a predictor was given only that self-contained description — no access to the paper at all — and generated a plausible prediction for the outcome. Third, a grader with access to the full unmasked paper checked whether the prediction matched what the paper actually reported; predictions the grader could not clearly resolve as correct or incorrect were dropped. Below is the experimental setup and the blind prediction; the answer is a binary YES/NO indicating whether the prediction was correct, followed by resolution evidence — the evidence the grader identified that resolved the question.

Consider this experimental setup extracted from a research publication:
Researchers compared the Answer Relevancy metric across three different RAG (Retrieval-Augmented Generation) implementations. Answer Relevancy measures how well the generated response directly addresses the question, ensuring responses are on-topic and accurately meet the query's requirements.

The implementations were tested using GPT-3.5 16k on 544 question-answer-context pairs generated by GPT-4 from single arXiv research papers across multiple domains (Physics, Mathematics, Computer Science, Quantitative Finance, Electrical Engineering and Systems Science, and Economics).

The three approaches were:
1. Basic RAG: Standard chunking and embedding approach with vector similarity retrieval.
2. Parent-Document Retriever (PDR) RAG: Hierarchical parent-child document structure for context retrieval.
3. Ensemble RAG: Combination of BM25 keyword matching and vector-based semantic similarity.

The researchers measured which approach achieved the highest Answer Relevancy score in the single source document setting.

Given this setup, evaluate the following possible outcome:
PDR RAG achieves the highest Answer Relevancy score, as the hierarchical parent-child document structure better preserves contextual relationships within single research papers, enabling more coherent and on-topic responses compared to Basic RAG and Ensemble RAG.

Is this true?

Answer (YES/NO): NO